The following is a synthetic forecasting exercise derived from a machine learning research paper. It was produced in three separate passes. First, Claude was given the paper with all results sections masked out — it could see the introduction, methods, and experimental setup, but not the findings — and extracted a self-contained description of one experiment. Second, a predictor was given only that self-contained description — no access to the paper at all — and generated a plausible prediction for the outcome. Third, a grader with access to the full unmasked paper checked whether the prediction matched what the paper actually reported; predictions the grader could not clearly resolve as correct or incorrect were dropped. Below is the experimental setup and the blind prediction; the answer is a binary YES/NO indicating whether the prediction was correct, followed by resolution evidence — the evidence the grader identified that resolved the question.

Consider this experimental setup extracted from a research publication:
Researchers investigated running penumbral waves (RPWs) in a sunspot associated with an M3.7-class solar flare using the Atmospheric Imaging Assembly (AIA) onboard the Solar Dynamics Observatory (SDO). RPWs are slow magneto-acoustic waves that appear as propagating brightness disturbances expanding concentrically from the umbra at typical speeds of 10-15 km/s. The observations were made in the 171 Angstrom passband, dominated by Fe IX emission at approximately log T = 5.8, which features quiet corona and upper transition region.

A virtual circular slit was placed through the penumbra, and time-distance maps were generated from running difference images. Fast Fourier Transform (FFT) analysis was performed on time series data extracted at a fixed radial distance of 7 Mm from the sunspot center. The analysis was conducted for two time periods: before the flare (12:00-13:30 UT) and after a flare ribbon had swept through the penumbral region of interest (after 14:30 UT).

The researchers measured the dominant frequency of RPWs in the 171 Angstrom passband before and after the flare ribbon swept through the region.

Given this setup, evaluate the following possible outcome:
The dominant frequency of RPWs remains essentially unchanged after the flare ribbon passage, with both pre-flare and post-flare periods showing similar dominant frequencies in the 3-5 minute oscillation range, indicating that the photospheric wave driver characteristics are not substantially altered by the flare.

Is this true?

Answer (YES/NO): NO